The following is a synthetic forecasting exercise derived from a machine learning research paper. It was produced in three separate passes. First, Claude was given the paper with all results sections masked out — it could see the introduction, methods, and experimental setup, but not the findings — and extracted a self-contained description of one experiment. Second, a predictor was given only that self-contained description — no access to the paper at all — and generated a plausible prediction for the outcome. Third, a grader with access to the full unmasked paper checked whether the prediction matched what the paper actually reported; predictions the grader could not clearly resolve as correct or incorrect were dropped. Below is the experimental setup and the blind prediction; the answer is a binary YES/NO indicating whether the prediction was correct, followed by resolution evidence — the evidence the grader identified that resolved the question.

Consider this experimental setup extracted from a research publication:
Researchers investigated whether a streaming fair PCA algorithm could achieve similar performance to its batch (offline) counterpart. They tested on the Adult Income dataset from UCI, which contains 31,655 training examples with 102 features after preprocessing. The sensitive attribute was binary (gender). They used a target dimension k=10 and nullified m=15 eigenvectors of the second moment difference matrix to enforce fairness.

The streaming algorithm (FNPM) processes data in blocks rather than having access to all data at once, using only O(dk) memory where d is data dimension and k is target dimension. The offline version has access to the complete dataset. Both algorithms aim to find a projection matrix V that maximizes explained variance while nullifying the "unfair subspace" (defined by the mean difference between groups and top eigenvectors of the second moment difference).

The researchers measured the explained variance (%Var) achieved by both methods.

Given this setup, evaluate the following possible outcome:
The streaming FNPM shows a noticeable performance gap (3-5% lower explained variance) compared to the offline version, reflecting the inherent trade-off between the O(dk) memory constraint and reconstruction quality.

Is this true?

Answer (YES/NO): NO